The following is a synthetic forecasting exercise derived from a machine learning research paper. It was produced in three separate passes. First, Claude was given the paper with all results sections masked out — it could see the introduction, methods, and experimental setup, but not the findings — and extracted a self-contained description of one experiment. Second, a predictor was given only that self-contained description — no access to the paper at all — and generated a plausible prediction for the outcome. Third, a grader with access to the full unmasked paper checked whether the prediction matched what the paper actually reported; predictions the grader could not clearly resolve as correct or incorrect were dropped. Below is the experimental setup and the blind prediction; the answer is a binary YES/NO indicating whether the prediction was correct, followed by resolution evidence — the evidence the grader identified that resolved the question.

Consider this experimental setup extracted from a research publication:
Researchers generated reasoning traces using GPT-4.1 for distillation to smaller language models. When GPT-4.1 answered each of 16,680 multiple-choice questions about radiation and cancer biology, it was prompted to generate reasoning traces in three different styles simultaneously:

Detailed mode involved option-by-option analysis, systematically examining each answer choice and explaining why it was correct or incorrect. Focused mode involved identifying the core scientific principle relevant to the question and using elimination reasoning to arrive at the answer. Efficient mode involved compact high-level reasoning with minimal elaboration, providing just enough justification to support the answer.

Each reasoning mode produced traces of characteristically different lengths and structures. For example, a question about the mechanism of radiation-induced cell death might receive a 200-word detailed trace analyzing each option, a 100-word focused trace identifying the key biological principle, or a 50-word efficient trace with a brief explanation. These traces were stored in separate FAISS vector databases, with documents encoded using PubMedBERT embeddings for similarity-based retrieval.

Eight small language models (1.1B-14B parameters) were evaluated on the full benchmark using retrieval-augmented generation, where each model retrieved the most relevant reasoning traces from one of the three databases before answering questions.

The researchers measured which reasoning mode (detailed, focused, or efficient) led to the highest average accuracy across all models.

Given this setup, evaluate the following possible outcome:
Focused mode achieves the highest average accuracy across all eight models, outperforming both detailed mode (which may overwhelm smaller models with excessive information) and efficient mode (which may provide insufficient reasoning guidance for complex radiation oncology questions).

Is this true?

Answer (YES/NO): YES